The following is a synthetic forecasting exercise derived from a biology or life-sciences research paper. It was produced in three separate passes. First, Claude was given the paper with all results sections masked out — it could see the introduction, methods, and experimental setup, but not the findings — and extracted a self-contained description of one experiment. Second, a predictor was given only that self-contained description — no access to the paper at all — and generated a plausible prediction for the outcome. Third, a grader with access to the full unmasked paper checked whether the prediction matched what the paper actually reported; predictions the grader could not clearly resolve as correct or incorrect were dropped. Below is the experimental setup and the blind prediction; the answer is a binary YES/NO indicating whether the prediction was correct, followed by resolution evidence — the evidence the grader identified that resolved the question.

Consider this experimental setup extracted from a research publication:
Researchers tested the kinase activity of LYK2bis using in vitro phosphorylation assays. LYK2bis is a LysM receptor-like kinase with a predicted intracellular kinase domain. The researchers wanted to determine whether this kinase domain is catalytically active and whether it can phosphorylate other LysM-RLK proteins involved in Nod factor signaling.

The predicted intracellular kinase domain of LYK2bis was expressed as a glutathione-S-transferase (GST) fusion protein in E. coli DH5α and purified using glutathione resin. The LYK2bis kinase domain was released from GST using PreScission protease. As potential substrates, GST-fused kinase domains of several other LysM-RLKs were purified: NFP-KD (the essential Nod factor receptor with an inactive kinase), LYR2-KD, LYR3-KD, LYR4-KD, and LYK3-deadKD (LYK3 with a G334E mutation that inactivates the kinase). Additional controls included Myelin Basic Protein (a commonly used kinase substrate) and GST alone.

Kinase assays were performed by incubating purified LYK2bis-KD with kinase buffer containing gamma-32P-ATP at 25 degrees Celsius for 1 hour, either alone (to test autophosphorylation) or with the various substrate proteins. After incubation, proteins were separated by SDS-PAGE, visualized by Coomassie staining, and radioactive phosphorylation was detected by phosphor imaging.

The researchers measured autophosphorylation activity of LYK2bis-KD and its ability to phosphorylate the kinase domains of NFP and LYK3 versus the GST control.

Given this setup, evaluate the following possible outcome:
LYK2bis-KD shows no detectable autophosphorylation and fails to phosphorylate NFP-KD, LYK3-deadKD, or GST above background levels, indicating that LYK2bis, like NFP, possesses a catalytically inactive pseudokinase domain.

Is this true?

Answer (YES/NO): NO